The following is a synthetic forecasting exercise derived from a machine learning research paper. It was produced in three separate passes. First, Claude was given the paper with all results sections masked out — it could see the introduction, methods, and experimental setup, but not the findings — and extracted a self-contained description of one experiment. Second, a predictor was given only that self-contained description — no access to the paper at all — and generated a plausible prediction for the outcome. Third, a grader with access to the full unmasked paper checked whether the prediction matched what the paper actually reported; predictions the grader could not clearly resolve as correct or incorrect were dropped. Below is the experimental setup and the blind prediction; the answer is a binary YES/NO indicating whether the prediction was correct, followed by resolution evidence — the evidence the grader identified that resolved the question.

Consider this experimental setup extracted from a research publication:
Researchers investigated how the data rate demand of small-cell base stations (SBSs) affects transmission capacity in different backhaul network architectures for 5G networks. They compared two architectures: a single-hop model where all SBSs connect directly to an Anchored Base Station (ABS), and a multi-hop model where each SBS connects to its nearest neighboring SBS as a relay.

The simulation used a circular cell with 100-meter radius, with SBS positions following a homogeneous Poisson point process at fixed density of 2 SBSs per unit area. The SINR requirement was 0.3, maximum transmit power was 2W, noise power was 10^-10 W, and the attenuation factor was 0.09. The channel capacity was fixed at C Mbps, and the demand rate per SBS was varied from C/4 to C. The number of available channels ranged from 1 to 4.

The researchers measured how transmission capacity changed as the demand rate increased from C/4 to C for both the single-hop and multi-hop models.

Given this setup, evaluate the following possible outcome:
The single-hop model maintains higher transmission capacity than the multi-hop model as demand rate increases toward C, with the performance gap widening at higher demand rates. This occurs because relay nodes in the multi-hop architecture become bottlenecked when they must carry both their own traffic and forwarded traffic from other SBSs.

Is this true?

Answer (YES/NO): NO